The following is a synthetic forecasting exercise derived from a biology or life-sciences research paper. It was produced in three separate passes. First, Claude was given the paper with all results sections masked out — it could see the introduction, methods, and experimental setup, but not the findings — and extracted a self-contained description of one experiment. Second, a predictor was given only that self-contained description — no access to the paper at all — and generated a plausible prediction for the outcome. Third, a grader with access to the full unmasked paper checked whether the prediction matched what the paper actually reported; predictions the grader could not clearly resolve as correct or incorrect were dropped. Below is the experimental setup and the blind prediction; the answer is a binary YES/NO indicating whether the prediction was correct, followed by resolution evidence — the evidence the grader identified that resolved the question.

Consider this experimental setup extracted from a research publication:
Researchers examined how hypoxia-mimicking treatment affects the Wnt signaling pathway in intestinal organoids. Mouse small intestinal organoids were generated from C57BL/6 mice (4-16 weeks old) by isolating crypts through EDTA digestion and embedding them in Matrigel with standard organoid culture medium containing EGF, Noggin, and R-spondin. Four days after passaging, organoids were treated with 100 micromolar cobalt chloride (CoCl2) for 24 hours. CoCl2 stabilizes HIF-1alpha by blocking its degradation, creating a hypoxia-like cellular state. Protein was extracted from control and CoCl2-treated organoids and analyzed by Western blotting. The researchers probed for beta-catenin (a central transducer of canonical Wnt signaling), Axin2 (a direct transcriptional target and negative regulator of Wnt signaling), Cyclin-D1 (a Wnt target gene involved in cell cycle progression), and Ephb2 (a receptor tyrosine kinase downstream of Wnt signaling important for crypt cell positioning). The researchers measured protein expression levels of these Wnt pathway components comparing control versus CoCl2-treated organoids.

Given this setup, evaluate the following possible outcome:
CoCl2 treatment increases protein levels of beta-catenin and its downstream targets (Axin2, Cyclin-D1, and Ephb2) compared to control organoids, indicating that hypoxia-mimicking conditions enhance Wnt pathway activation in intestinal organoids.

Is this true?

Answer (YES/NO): NO